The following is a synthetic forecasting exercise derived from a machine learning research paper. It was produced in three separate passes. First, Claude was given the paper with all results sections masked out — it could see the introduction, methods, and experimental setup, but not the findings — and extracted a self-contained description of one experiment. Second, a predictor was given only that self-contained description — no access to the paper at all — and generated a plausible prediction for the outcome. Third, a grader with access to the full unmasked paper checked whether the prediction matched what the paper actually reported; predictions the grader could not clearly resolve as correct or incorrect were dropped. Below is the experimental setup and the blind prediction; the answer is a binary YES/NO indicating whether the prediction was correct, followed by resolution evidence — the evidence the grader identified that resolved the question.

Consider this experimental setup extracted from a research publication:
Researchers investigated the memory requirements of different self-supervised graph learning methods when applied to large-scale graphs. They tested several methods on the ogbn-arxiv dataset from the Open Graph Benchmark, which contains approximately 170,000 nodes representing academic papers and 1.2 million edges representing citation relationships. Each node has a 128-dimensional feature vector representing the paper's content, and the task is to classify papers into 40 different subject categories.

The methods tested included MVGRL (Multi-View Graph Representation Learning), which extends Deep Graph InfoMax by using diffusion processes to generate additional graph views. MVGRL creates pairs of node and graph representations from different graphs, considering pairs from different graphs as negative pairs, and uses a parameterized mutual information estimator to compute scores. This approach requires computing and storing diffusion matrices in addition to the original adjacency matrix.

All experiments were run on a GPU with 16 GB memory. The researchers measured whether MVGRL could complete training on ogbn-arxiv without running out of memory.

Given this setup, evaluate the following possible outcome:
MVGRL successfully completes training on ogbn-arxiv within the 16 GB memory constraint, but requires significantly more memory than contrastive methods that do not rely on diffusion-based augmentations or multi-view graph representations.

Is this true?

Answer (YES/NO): NO